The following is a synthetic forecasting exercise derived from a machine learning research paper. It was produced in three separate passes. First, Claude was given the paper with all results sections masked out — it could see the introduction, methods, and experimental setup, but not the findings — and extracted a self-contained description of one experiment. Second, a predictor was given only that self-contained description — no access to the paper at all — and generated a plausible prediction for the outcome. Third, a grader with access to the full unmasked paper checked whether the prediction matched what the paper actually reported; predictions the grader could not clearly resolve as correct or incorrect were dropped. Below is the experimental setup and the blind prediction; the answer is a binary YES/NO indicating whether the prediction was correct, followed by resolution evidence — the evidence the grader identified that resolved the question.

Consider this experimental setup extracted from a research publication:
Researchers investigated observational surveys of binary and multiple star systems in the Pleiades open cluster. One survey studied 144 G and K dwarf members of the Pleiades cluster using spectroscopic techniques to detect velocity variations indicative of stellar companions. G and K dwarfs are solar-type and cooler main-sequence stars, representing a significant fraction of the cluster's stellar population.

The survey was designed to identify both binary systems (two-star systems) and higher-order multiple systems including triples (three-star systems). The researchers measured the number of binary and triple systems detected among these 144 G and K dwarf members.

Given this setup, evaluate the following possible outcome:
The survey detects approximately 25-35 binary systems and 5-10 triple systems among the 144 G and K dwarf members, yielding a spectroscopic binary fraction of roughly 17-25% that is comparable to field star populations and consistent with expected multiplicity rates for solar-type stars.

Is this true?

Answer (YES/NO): NO